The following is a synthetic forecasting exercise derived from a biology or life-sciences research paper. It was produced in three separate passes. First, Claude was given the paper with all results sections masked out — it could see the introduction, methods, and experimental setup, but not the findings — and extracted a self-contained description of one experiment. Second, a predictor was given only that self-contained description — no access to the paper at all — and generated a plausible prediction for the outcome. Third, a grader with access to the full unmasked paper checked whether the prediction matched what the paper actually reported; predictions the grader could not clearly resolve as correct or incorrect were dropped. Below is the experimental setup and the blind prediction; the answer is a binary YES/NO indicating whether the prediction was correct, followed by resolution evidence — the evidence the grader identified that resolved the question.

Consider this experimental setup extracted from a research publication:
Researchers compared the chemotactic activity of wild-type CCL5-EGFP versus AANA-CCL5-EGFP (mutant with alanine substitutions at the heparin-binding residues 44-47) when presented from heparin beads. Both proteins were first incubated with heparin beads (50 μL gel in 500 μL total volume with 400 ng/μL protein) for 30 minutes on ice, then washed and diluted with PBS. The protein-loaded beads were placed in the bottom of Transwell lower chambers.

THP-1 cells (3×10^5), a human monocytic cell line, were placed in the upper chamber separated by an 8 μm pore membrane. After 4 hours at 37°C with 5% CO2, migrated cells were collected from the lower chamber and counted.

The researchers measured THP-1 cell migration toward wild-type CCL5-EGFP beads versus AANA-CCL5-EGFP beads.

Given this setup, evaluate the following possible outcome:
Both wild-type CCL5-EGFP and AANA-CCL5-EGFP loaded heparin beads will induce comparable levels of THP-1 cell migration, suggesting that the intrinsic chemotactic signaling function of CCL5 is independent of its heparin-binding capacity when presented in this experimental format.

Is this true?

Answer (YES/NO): NO